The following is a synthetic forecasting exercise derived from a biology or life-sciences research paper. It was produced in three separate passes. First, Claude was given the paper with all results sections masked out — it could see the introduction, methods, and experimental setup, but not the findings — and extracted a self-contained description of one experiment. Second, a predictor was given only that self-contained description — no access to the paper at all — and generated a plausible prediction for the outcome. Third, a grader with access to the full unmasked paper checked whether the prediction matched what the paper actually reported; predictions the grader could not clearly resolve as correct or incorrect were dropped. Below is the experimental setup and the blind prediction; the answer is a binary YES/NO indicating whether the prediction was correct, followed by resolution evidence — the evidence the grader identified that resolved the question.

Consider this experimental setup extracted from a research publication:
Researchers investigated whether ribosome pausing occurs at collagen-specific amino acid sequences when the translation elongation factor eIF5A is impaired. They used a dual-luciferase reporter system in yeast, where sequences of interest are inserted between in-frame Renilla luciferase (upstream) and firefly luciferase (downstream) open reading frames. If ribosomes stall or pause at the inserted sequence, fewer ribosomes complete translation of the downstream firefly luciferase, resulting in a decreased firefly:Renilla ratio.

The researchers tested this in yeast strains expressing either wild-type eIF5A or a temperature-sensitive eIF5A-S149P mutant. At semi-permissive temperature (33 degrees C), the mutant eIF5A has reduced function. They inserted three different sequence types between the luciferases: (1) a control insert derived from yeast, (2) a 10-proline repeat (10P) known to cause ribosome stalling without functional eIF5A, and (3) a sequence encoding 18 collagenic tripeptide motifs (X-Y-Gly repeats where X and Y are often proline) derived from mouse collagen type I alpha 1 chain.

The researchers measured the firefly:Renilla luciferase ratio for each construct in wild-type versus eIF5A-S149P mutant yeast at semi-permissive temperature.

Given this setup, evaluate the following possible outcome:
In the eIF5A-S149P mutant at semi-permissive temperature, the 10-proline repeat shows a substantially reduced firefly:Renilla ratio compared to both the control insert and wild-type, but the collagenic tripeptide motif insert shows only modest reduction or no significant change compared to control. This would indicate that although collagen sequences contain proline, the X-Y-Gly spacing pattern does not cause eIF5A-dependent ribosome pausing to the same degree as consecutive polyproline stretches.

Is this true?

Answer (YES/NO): NO